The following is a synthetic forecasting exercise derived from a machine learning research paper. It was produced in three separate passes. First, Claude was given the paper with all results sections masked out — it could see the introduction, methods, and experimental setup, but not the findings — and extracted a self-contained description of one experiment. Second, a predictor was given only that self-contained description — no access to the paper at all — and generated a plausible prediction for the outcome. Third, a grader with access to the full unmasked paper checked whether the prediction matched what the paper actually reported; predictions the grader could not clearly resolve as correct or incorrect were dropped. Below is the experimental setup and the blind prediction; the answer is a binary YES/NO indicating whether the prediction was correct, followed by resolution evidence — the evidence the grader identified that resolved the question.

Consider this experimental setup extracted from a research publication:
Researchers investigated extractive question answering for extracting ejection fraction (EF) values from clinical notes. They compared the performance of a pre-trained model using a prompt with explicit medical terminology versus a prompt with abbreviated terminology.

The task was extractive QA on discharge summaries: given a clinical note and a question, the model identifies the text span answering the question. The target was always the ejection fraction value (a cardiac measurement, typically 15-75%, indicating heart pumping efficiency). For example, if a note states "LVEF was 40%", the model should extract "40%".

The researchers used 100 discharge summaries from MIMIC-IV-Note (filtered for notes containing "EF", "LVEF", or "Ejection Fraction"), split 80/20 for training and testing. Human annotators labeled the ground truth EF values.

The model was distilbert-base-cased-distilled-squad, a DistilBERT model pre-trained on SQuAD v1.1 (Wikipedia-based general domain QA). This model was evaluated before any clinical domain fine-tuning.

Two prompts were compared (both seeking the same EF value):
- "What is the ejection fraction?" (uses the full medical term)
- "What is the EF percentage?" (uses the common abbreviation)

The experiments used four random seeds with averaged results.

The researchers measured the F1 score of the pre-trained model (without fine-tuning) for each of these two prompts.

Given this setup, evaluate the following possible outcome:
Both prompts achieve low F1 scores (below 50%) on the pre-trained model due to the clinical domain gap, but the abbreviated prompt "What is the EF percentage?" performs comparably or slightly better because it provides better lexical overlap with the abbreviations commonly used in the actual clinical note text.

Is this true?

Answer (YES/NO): NO